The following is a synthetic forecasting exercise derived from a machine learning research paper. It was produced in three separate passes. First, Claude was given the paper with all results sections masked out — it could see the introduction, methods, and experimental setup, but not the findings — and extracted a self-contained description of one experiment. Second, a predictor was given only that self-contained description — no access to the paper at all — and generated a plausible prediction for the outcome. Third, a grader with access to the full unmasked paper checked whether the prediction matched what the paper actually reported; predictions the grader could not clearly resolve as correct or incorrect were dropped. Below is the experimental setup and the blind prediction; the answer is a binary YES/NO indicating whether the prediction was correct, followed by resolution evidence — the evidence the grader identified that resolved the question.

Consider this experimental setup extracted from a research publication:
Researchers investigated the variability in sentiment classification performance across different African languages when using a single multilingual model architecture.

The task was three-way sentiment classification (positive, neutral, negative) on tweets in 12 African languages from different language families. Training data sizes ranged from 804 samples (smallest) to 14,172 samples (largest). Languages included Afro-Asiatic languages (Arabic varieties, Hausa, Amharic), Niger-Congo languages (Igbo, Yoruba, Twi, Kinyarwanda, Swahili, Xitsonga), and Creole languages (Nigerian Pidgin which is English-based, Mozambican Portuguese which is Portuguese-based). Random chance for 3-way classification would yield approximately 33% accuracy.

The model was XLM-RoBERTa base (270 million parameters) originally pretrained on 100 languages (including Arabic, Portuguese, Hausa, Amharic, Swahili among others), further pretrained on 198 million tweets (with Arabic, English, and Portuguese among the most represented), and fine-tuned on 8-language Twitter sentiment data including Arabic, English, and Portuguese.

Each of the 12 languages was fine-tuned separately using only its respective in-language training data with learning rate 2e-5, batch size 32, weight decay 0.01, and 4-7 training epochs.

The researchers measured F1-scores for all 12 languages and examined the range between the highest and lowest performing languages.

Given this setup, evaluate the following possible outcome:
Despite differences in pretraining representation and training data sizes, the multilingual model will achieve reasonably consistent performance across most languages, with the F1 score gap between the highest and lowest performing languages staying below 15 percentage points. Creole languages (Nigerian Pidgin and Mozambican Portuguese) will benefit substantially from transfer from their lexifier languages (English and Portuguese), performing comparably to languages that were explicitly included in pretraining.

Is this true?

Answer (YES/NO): NO